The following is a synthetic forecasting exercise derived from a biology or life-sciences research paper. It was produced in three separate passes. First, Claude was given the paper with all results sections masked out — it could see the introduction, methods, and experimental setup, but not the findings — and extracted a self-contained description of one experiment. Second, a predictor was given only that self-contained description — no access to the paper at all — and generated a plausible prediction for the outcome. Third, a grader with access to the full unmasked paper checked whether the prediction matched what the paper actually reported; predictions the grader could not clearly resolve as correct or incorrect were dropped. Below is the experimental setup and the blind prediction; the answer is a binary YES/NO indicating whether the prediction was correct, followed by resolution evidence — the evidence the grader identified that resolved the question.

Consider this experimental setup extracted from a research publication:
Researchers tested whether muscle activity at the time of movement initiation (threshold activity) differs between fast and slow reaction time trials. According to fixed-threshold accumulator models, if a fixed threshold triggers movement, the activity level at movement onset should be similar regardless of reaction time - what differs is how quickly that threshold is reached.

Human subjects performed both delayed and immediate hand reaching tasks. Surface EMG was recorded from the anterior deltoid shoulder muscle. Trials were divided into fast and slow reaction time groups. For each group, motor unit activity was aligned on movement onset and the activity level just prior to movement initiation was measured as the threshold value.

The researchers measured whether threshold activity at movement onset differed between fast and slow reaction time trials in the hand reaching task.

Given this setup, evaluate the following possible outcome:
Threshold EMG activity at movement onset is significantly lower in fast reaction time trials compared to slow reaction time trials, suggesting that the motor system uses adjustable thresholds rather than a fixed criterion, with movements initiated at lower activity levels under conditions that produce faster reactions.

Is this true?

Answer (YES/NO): NO